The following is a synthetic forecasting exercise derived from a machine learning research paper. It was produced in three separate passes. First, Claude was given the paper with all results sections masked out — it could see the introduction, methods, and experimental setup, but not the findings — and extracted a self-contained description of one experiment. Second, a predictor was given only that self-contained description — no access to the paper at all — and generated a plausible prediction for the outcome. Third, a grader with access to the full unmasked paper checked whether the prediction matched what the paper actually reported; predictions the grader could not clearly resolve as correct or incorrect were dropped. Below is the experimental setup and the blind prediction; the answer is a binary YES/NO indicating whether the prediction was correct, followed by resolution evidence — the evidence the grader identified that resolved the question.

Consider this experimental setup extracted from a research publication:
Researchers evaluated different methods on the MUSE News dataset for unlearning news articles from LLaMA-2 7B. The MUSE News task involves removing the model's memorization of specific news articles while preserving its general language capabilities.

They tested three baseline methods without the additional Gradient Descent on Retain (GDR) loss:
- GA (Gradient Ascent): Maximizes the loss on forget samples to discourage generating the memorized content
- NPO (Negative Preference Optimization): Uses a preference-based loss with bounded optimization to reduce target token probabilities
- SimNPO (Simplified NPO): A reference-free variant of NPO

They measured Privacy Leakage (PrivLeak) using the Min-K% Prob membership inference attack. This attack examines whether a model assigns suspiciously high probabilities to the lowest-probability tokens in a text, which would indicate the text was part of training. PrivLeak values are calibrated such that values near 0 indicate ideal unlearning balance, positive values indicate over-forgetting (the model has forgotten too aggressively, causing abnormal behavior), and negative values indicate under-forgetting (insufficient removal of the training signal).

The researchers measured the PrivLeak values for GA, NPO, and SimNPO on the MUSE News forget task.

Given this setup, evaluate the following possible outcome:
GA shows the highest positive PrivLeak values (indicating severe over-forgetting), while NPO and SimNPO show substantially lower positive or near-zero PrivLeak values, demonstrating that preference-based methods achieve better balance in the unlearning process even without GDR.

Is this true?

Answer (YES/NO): NO